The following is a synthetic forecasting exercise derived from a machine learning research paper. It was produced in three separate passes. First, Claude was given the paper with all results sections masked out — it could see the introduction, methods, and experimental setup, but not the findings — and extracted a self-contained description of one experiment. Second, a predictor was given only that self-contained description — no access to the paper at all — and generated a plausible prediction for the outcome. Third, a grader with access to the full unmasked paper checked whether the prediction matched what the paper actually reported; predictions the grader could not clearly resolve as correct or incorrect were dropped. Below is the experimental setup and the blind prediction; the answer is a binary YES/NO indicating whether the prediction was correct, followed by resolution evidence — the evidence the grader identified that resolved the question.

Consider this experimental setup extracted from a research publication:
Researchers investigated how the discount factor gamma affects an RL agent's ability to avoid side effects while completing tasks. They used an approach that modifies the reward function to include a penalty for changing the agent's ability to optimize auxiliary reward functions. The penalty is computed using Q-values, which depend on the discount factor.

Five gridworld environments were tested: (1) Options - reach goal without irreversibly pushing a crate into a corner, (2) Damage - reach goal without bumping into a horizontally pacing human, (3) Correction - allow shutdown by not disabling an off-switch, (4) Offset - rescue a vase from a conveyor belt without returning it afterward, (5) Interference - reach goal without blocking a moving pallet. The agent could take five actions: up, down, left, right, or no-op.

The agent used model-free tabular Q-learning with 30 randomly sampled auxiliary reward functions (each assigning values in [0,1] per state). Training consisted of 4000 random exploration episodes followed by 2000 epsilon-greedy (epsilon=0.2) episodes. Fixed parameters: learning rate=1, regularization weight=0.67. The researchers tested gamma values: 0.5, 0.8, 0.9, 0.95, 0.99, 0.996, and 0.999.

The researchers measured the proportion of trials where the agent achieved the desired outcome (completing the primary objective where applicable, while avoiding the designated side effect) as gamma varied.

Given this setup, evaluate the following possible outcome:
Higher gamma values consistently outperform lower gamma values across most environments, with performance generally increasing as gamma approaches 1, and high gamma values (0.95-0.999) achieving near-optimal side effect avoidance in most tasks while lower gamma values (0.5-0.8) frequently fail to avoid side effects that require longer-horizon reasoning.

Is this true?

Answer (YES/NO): NO